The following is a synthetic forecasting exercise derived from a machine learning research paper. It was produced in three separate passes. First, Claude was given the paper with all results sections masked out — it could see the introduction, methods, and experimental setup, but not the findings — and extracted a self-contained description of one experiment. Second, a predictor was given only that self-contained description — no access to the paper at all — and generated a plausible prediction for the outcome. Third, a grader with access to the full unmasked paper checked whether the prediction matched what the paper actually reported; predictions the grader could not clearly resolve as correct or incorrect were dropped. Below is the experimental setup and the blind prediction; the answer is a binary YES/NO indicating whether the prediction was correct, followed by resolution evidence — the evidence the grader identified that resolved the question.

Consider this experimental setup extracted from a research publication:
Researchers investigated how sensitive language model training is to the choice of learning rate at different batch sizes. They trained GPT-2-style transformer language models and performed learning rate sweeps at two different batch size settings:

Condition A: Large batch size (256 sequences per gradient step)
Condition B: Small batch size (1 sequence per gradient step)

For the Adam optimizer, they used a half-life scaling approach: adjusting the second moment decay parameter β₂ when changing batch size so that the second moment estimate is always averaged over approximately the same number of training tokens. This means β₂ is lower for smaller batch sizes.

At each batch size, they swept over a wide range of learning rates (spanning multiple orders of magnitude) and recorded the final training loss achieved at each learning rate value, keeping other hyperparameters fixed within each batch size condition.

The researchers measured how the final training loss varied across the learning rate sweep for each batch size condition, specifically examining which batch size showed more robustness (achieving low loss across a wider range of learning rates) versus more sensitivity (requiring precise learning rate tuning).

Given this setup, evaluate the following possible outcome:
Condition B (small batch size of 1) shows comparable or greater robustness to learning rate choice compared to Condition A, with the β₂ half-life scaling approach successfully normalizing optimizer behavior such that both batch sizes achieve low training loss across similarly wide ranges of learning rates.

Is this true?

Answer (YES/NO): NO